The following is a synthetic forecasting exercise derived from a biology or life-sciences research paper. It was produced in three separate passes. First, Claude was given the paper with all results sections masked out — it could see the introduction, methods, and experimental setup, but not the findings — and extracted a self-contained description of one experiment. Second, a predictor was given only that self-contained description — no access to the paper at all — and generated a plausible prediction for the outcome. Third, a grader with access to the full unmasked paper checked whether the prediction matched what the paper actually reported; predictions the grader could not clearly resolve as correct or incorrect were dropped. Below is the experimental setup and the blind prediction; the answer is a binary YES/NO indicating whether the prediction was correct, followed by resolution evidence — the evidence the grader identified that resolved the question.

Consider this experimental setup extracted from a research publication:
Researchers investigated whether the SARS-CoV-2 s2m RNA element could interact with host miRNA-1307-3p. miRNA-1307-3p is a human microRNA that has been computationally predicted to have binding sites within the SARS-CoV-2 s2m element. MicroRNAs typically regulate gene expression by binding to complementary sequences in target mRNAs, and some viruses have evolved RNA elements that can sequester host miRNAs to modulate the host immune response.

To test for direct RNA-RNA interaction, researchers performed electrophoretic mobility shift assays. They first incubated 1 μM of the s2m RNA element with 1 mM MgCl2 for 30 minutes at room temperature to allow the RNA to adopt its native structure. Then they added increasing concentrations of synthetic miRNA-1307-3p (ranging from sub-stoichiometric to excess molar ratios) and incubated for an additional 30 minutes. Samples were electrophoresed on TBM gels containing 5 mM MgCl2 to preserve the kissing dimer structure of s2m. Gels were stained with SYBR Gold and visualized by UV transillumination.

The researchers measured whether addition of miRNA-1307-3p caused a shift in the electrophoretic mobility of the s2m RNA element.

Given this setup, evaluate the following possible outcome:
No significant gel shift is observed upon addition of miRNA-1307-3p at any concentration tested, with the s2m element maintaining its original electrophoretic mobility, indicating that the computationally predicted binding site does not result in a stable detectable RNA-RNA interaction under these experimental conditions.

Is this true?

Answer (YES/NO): NO